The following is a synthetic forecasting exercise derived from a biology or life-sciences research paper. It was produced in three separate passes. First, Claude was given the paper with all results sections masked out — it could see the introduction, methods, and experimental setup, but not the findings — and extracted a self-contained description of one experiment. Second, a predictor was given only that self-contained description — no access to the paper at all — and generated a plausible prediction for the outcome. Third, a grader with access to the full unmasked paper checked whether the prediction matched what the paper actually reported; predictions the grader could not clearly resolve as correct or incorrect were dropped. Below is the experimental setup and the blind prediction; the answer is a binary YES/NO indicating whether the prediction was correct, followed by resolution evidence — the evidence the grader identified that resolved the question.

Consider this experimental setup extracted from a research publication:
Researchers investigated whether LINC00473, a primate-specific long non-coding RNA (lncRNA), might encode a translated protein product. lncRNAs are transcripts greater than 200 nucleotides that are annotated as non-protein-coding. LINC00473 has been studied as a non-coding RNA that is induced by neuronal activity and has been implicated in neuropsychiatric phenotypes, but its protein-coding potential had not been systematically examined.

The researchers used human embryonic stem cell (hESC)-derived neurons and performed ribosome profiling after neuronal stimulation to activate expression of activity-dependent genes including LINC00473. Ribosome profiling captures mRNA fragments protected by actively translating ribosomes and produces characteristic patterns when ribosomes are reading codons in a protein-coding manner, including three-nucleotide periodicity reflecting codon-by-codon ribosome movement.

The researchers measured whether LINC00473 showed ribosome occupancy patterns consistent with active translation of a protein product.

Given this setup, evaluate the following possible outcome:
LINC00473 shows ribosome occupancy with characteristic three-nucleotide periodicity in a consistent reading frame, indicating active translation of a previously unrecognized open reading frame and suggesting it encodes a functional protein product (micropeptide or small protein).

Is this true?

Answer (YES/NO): YES